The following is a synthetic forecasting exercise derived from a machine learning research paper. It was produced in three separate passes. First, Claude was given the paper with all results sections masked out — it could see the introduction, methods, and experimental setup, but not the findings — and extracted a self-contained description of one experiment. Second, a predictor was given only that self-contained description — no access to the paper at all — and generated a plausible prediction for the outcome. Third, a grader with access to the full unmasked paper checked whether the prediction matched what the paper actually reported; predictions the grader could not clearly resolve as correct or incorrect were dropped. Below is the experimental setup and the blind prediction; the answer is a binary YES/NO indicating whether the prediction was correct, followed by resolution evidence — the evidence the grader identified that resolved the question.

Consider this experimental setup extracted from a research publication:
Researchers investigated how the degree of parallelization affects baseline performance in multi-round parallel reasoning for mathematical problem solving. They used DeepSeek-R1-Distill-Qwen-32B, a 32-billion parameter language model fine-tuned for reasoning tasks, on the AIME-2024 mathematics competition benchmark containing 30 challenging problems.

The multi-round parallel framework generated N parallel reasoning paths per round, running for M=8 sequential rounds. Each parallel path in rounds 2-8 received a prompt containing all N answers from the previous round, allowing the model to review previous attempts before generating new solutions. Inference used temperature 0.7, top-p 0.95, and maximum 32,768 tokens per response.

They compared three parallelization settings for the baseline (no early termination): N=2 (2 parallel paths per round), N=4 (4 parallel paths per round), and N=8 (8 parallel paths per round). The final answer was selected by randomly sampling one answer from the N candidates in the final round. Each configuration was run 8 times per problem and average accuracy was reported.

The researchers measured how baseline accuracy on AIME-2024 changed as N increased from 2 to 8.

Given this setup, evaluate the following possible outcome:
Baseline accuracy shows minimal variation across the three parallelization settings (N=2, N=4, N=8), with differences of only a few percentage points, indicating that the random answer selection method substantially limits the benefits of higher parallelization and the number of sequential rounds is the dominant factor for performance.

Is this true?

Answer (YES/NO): YES